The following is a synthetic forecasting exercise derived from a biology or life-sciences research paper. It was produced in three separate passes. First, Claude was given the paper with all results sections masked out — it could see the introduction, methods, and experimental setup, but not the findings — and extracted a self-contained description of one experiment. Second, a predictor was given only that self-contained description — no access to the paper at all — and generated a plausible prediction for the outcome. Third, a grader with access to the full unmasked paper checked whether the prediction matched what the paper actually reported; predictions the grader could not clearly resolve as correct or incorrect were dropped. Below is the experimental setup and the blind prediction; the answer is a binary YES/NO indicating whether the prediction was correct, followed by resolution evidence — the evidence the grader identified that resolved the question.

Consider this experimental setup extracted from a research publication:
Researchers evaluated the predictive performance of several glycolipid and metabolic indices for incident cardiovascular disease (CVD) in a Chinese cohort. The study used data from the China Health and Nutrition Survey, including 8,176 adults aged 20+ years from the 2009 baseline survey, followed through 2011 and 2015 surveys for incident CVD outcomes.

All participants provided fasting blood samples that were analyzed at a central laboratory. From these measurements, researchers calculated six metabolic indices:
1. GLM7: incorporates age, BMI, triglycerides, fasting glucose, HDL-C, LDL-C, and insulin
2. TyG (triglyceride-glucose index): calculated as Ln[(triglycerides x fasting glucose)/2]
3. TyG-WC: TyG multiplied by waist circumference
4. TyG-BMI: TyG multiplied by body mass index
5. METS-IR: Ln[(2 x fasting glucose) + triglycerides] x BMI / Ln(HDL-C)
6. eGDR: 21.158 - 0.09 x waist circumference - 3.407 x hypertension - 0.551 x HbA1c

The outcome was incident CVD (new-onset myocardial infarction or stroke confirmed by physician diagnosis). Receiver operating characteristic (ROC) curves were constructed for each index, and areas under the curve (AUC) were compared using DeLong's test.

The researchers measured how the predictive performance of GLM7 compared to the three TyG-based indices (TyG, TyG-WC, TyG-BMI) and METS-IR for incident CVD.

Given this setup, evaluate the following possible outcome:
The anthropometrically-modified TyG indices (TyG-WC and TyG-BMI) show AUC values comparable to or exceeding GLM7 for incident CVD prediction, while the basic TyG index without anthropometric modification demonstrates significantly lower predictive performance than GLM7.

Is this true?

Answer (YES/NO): NO